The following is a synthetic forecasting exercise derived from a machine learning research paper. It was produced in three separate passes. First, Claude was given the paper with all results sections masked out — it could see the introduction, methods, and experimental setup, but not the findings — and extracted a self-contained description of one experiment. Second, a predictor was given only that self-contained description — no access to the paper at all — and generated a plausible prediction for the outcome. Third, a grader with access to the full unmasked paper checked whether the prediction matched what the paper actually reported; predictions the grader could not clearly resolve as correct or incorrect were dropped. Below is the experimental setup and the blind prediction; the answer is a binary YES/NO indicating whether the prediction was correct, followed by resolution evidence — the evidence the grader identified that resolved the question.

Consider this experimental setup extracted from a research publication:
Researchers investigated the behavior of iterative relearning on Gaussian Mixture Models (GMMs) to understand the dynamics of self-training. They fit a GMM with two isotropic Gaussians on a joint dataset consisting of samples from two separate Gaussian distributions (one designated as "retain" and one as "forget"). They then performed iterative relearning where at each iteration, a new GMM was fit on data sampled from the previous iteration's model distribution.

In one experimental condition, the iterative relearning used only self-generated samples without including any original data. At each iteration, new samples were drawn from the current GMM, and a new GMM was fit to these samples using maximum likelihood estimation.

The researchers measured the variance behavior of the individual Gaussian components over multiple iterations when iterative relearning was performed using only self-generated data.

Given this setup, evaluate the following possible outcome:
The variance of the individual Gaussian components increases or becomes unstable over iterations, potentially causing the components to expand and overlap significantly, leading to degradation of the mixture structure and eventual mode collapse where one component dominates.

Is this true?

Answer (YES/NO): NO